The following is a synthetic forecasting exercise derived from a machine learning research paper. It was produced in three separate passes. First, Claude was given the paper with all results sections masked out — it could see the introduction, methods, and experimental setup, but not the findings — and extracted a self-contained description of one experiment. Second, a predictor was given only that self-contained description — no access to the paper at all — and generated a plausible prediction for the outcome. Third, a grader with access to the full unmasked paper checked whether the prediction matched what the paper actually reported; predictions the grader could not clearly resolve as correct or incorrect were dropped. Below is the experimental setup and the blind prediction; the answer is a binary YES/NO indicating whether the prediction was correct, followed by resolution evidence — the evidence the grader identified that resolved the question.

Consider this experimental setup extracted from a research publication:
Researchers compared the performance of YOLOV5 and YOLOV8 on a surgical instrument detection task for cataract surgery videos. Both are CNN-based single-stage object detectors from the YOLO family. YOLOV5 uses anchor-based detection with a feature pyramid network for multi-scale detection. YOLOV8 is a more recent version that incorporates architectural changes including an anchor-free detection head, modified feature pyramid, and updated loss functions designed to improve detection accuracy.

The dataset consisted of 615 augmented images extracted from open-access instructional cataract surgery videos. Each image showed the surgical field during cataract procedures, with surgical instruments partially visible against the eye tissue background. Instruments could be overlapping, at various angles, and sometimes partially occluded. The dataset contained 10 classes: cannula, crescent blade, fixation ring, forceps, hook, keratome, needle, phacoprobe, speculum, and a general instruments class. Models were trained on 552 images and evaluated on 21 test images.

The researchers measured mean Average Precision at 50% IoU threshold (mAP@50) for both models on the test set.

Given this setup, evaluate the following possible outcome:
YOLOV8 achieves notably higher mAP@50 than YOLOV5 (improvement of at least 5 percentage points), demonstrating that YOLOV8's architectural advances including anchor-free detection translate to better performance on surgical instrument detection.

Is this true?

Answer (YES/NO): NO